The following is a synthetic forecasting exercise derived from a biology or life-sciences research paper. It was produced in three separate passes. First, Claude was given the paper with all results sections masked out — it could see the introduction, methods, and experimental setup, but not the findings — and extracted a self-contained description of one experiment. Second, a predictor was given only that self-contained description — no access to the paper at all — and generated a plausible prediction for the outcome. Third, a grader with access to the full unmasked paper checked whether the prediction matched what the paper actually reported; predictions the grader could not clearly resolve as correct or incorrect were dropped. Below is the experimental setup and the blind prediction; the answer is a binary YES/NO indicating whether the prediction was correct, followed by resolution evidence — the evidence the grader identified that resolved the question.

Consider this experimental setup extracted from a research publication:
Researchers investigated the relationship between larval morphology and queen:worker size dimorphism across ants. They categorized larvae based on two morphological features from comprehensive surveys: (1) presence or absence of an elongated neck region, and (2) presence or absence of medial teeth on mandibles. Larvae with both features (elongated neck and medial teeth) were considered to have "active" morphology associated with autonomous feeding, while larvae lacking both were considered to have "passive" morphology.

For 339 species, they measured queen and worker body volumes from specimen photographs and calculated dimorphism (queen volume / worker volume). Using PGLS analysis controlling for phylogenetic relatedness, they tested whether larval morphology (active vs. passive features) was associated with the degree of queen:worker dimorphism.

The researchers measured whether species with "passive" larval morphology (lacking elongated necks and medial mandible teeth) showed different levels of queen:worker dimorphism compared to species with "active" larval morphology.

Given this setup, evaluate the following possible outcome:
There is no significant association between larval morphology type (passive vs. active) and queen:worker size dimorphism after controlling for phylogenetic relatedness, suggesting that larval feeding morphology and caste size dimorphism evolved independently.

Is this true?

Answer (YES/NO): NO